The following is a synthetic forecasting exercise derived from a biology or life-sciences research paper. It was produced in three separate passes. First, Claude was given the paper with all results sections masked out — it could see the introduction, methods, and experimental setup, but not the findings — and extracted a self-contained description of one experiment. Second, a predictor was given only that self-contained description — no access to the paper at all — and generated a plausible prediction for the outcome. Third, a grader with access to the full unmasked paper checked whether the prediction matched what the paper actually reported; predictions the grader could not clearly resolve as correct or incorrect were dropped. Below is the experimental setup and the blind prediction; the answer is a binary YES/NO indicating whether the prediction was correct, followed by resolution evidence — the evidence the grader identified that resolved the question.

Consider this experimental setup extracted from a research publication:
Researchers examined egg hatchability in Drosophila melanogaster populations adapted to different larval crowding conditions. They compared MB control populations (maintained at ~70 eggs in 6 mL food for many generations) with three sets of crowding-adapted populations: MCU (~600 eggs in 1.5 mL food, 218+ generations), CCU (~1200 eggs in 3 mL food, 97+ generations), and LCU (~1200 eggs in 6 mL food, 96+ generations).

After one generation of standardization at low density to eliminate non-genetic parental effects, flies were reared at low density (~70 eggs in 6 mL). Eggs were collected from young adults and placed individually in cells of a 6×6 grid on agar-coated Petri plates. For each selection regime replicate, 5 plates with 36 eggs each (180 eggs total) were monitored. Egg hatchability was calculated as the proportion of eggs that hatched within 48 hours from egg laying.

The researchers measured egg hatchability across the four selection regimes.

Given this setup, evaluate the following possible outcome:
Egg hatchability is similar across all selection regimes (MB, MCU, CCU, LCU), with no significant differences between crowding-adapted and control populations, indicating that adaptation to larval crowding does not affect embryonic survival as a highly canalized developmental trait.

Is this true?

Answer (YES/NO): YES